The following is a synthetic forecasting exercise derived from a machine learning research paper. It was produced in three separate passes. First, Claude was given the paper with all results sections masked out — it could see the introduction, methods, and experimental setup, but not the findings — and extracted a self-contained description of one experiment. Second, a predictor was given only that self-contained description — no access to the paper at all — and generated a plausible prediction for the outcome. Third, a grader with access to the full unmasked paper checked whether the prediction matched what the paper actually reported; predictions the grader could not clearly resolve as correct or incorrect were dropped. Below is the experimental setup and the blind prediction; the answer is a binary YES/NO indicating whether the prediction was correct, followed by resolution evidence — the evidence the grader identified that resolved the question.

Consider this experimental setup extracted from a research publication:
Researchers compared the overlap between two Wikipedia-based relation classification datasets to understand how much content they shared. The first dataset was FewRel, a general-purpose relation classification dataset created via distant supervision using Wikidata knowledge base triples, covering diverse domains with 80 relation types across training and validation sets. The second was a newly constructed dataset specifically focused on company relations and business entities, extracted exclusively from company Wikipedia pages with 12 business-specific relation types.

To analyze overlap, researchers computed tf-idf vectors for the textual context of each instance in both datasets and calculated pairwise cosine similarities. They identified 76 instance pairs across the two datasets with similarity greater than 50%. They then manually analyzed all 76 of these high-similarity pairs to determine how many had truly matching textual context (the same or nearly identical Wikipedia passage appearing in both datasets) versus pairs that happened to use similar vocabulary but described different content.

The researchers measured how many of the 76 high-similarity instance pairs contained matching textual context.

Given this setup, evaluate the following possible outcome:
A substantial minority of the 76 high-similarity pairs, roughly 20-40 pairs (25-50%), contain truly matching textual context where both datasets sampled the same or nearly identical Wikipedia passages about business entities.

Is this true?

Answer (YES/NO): NO